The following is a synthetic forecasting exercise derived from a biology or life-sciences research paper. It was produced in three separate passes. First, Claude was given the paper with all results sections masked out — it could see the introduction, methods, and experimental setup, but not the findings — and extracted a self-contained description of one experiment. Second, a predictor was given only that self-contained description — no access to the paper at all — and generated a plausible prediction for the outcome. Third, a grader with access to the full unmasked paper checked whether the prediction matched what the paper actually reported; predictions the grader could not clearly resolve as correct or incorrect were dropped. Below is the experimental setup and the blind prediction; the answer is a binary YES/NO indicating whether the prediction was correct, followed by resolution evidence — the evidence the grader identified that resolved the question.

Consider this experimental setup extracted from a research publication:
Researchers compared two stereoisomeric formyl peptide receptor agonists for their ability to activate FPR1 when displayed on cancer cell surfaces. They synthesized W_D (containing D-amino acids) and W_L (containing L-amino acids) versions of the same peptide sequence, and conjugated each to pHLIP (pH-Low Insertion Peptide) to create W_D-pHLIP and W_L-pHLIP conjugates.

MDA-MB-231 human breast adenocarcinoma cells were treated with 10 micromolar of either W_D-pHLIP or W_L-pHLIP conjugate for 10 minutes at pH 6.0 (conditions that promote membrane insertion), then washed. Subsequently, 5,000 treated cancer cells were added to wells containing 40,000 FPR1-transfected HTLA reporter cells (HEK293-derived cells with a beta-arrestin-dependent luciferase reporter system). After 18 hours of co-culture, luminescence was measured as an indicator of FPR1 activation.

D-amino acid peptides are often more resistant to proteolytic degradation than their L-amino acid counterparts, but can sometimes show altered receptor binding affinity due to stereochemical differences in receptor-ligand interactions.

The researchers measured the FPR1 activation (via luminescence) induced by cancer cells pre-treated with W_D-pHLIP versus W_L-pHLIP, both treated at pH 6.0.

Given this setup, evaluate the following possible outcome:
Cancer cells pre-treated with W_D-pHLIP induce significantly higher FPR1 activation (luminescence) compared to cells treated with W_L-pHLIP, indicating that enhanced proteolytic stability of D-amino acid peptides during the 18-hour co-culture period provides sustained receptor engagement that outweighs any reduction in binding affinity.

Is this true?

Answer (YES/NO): NO